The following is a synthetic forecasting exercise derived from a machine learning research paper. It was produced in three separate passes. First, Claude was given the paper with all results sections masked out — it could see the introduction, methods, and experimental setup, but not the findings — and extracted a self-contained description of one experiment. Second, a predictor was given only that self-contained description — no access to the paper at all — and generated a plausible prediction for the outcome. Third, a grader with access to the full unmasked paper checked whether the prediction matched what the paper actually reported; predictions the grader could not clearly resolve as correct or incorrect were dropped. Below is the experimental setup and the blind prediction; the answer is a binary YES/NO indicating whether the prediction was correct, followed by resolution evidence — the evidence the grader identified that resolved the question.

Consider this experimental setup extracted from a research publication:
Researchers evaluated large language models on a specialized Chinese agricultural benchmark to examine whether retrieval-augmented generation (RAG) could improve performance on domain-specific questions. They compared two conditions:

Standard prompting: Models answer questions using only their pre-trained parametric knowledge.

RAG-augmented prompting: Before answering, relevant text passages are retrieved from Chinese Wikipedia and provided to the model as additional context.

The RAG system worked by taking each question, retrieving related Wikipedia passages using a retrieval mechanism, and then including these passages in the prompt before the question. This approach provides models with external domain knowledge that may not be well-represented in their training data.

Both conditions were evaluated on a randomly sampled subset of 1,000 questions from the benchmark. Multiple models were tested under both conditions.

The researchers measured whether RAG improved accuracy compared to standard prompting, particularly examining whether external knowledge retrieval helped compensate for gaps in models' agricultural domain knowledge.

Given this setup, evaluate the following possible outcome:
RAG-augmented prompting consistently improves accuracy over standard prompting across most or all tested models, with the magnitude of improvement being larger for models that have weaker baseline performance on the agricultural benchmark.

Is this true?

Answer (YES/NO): YES